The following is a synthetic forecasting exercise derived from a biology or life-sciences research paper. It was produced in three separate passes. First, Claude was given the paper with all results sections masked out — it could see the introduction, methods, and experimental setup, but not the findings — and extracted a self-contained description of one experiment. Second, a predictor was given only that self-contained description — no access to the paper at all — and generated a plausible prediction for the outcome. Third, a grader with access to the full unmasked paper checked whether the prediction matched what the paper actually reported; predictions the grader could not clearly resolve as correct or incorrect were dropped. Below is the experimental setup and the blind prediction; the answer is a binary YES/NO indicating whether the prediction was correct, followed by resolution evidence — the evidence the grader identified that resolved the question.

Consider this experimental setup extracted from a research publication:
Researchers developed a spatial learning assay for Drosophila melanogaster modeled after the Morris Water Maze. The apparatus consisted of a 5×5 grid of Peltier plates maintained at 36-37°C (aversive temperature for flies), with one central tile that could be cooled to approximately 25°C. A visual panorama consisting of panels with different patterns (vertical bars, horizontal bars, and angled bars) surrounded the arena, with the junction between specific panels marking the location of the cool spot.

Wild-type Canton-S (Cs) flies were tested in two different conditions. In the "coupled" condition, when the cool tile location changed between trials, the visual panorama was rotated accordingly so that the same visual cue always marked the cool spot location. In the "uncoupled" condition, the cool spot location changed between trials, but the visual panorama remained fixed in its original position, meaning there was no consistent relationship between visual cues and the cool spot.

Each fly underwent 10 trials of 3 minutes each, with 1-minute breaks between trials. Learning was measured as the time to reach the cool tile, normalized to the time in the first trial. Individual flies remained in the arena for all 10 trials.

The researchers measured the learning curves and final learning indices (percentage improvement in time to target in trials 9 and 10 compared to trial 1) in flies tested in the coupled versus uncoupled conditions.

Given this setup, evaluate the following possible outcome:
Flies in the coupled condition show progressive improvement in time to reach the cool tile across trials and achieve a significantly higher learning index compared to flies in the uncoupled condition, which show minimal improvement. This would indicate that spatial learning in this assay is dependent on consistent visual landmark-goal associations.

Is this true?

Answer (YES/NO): YES